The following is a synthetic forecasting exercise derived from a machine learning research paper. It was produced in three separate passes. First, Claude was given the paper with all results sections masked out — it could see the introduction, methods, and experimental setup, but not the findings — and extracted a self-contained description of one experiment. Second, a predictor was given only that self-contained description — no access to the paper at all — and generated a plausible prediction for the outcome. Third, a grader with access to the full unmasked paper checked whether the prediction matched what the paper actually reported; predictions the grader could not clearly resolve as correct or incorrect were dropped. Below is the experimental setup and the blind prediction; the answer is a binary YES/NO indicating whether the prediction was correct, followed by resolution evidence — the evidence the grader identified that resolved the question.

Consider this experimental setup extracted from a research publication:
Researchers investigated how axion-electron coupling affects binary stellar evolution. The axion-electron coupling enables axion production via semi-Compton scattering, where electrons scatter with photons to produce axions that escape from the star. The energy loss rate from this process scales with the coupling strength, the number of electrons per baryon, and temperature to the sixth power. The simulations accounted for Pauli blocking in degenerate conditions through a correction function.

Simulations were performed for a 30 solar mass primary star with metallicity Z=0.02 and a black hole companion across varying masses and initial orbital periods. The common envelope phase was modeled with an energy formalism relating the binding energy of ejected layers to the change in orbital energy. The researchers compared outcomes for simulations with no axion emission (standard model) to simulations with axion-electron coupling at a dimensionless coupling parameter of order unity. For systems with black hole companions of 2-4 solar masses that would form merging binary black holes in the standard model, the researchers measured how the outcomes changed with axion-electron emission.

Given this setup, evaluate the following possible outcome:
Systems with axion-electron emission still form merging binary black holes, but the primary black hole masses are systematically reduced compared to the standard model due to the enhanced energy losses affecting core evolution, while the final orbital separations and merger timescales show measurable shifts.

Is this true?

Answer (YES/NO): NO